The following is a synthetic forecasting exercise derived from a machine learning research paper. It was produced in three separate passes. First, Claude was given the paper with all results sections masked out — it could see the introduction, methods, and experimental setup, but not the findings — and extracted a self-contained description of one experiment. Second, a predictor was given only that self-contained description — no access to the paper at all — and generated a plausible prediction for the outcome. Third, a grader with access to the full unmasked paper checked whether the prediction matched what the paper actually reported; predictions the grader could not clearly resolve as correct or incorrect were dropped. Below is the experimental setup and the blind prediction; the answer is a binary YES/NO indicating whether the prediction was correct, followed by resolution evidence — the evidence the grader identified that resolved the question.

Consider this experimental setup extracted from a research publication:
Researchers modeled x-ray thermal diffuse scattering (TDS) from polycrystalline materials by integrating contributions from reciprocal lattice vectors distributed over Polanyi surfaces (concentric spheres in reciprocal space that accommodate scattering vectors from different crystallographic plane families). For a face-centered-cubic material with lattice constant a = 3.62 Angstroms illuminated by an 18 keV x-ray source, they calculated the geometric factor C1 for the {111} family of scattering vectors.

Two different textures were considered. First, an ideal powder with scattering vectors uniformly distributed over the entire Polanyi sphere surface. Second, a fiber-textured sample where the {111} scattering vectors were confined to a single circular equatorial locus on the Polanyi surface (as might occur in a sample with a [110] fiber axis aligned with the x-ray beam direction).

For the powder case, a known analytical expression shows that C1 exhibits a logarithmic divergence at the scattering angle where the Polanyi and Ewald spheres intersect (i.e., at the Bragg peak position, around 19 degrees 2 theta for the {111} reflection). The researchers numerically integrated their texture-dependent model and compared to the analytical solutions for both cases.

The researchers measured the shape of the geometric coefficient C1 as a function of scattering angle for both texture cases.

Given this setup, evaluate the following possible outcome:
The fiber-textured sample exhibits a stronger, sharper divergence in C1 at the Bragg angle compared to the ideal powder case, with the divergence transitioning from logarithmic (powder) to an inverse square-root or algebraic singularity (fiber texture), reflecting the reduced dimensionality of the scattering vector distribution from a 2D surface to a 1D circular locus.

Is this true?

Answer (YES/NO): NO